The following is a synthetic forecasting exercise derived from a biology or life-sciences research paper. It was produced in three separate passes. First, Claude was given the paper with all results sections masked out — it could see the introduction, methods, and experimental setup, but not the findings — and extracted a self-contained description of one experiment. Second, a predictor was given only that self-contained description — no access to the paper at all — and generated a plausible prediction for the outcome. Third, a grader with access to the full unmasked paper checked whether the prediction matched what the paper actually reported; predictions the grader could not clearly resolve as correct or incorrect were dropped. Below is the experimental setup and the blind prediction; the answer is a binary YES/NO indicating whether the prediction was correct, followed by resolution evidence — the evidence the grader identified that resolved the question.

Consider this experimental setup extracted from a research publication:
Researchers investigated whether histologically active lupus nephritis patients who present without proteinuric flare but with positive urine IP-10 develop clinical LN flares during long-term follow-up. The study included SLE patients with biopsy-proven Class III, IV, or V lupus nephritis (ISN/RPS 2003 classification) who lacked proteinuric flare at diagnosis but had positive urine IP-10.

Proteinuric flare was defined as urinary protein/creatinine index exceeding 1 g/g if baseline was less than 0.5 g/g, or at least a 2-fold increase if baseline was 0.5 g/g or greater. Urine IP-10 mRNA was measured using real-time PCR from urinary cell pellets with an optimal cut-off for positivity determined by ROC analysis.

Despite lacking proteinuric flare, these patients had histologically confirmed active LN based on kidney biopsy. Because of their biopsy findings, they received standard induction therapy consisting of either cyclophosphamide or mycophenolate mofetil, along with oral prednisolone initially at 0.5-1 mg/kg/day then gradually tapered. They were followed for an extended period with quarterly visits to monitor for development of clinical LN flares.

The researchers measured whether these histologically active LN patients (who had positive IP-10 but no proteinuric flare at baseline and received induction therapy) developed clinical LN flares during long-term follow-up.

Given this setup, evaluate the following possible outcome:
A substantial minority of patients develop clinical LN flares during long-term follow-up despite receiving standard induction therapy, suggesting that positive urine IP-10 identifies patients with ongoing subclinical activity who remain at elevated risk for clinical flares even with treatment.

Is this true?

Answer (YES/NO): NO